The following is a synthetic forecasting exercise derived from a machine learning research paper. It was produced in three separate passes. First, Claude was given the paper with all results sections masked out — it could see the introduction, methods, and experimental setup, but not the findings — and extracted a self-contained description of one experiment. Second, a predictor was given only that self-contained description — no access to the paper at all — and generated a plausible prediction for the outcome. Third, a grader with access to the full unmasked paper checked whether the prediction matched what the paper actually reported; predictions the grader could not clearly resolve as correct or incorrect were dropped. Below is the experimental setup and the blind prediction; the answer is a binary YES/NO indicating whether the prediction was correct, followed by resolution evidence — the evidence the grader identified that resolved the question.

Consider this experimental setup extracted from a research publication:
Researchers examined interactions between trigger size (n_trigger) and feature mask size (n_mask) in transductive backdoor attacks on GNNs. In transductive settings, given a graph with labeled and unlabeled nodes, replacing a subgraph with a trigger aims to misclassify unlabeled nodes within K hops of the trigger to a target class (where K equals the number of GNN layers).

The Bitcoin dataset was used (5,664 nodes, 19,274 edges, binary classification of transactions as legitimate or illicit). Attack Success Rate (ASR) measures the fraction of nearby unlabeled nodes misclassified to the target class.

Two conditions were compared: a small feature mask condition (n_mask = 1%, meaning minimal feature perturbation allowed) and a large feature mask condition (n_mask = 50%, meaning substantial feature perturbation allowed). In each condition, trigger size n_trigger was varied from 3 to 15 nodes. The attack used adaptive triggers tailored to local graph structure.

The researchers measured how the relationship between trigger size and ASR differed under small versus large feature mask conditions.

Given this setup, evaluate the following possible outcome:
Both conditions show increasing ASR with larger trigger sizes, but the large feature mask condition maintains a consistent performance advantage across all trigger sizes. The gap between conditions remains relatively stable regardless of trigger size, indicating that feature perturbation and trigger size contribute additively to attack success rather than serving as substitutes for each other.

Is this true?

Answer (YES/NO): NO